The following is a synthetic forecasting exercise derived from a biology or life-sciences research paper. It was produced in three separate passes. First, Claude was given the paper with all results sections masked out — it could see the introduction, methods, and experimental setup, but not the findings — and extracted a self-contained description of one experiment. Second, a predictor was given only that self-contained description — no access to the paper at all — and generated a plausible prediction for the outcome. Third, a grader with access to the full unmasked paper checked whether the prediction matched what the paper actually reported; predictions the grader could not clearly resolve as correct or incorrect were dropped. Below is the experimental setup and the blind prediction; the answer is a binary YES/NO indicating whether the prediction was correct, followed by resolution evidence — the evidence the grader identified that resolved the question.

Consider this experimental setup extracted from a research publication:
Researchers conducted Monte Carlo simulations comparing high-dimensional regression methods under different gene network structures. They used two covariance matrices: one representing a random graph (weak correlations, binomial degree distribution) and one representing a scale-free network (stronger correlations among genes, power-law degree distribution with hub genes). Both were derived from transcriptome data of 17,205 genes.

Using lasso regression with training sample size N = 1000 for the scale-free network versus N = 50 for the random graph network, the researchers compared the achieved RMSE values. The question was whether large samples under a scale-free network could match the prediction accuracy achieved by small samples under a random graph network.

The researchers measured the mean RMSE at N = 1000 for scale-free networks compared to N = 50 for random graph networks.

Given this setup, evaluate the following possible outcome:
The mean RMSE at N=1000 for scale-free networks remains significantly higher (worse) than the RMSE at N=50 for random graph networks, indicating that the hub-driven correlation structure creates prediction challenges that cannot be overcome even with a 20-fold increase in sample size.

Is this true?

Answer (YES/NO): NO